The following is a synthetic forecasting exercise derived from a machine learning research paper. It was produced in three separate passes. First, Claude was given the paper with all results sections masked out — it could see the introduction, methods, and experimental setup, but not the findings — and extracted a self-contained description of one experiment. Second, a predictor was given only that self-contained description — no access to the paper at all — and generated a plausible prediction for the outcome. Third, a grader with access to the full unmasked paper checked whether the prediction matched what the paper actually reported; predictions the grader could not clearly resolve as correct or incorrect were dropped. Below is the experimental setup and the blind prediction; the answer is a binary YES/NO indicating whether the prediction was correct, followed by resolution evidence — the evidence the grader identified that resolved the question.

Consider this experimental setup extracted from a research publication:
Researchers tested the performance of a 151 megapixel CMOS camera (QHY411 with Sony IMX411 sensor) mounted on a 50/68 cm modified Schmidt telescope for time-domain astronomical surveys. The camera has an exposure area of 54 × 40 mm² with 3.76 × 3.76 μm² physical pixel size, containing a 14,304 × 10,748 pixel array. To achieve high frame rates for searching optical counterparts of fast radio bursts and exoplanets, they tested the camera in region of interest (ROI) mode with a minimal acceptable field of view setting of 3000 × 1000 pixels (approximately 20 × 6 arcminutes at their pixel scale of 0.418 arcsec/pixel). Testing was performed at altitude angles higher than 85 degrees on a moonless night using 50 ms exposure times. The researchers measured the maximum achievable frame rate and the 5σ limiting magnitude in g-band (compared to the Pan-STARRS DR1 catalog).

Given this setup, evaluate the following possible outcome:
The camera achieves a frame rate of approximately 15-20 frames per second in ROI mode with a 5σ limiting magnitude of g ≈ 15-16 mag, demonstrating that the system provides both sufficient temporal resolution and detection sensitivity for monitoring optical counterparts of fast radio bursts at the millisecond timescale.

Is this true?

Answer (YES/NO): NO